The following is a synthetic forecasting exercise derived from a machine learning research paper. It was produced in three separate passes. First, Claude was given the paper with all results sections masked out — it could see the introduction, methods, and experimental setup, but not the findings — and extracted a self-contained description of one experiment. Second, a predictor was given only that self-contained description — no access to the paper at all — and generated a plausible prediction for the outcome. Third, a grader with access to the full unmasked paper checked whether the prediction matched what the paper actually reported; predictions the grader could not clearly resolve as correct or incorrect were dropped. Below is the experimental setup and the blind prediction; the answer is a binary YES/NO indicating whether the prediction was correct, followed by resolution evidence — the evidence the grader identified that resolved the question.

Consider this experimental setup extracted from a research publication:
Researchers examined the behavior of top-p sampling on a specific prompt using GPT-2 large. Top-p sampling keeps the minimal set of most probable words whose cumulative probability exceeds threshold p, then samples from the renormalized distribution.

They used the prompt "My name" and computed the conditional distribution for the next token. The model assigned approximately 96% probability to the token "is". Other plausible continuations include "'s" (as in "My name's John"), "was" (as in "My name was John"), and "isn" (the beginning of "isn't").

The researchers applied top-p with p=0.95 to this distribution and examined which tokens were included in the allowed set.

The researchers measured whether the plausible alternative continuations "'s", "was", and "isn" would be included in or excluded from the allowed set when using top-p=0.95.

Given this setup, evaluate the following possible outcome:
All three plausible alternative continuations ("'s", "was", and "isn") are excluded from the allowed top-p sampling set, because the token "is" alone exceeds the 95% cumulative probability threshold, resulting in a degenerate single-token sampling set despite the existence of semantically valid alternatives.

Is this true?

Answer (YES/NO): YES